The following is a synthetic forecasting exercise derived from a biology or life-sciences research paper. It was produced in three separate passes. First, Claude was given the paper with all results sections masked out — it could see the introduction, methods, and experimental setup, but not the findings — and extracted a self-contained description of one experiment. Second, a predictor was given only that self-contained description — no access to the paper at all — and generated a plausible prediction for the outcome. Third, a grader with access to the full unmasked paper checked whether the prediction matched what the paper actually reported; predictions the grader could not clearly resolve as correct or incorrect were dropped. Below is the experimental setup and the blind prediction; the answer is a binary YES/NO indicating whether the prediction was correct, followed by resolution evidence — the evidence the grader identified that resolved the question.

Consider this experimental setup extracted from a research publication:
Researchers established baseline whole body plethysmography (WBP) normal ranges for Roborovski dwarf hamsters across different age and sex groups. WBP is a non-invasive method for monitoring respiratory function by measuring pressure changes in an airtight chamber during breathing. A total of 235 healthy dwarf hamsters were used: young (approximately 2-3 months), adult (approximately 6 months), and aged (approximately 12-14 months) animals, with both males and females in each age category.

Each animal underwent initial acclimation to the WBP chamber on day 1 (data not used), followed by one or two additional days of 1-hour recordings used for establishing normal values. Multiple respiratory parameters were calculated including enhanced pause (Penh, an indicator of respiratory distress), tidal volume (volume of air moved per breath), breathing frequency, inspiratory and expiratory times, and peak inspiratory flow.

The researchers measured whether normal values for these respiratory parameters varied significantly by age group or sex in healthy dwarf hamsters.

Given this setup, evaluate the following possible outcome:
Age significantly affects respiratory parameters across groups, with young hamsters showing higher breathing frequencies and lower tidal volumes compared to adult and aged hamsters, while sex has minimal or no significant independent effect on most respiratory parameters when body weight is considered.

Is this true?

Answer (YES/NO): NO